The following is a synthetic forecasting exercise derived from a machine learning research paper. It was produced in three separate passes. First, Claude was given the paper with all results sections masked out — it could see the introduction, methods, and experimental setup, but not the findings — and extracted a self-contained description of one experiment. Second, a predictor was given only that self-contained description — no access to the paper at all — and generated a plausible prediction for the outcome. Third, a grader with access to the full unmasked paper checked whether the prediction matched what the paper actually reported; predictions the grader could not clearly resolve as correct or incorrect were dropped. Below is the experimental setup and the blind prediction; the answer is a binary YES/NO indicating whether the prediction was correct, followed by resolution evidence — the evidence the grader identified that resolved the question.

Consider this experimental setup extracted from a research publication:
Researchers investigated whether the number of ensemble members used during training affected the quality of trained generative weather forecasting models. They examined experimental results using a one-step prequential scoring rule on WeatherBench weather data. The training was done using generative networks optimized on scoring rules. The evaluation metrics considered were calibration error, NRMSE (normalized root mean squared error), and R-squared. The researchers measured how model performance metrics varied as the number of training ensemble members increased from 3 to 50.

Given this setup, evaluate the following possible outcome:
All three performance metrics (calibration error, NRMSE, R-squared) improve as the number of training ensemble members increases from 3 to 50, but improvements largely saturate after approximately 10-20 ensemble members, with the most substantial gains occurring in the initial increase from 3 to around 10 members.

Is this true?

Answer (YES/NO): NO